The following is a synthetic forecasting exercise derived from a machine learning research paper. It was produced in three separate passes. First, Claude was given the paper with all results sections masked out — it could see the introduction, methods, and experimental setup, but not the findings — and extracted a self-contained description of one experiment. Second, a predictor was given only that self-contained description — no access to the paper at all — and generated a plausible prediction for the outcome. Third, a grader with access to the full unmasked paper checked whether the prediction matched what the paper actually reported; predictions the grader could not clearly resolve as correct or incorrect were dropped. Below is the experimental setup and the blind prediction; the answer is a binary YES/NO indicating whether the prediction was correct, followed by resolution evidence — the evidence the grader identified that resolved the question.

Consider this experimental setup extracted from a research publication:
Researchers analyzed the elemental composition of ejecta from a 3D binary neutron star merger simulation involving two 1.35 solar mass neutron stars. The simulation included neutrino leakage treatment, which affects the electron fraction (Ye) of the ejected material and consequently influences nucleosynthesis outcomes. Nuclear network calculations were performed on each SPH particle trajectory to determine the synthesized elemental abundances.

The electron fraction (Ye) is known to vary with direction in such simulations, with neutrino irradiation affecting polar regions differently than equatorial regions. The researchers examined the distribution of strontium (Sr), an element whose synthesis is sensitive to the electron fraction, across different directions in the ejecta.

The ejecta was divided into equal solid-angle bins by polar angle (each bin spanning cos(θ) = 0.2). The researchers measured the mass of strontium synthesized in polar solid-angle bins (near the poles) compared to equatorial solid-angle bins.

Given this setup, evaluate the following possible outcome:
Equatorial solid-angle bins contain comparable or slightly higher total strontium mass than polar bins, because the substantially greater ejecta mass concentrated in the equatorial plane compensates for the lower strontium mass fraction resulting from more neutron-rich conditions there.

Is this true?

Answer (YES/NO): NO